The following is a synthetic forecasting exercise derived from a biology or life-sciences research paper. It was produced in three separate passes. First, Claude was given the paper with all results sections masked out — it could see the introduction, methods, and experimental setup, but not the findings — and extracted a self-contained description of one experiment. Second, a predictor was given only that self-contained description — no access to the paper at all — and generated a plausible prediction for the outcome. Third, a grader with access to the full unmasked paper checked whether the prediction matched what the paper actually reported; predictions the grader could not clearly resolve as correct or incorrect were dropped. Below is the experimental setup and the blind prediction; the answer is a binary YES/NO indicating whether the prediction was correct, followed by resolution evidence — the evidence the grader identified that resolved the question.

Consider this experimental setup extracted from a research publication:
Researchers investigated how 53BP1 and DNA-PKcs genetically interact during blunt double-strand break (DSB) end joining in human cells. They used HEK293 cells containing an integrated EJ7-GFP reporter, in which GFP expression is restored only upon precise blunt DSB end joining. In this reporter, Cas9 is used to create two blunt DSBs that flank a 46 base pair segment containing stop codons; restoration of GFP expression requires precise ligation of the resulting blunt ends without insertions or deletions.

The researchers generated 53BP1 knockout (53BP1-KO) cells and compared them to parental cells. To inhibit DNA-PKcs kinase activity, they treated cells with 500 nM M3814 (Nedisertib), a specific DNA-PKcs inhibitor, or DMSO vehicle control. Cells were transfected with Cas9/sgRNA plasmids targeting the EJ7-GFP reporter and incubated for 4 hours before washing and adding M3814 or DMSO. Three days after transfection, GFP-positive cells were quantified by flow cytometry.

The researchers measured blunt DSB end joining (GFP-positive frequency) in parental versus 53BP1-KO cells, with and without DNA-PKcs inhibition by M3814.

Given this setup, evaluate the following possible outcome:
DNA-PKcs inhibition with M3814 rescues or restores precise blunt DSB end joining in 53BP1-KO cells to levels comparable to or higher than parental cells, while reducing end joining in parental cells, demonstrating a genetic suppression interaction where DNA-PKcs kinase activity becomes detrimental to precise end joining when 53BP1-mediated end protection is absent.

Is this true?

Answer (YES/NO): NO